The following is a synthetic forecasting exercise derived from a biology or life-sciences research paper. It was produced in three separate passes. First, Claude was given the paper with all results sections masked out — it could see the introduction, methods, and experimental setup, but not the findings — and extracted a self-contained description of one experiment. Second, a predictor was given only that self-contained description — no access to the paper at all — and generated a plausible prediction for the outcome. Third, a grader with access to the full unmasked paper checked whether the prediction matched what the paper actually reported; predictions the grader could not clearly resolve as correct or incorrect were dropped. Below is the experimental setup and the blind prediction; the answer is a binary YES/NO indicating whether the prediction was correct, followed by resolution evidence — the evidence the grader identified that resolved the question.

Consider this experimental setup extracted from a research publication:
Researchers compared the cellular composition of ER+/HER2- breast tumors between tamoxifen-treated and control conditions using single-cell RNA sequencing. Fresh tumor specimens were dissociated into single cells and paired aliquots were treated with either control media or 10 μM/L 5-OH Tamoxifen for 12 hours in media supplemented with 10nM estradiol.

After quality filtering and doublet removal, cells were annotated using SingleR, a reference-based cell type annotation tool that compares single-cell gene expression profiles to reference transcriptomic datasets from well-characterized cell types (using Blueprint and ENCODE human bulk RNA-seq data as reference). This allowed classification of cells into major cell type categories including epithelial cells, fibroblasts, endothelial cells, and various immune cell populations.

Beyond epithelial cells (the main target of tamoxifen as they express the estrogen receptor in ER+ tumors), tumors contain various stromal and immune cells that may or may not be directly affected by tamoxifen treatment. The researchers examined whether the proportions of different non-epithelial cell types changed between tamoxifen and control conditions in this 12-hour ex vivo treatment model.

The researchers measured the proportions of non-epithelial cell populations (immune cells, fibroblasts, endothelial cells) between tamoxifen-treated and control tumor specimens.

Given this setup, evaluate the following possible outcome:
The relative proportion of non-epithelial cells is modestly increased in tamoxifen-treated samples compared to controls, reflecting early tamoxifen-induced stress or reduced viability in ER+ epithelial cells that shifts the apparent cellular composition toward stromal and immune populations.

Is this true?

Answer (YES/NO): NO